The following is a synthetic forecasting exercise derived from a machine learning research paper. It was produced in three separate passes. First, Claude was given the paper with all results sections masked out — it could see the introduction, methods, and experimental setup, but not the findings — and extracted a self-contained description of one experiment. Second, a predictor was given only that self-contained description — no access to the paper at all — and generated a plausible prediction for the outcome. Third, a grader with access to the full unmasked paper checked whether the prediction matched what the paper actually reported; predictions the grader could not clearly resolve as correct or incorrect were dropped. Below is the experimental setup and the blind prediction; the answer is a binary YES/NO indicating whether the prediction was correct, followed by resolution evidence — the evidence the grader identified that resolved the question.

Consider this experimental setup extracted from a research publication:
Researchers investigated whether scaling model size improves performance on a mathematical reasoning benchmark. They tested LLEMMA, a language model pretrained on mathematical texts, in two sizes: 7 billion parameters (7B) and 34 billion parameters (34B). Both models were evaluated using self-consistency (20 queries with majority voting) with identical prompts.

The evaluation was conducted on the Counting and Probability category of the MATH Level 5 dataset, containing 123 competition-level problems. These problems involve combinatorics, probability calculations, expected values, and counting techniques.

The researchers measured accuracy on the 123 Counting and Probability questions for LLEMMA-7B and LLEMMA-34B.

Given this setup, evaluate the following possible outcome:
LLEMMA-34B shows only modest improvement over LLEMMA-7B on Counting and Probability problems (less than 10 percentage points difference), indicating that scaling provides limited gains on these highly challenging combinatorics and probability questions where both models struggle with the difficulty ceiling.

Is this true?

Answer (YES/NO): NO